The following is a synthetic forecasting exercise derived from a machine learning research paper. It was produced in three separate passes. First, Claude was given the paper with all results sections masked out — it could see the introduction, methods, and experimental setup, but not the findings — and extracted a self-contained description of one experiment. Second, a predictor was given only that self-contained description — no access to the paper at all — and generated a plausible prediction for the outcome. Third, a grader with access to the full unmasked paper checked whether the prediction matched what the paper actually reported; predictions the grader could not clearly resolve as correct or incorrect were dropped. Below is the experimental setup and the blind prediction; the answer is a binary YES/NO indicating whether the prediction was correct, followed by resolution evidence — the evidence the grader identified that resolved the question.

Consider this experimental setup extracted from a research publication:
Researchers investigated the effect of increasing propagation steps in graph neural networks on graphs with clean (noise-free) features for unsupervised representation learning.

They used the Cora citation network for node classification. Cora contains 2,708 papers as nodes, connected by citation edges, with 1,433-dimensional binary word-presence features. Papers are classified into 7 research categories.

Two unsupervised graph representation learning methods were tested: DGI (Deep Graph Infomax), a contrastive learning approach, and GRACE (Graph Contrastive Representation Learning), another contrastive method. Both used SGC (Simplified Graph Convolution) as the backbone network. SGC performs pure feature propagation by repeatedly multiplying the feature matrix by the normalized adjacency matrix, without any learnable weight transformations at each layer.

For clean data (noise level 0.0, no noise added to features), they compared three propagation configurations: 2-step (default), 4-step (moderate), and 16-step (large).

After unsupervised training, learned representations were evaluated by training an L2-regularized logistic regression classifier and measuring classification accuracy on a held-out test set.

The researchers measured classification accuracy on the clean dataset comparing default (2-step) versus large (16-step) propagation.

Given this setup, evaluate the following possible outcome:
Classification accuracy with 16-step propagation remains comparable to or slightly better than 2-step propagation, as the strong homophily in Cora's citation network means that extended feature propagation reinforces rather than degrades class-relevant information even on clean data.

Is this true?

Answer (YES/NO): NO